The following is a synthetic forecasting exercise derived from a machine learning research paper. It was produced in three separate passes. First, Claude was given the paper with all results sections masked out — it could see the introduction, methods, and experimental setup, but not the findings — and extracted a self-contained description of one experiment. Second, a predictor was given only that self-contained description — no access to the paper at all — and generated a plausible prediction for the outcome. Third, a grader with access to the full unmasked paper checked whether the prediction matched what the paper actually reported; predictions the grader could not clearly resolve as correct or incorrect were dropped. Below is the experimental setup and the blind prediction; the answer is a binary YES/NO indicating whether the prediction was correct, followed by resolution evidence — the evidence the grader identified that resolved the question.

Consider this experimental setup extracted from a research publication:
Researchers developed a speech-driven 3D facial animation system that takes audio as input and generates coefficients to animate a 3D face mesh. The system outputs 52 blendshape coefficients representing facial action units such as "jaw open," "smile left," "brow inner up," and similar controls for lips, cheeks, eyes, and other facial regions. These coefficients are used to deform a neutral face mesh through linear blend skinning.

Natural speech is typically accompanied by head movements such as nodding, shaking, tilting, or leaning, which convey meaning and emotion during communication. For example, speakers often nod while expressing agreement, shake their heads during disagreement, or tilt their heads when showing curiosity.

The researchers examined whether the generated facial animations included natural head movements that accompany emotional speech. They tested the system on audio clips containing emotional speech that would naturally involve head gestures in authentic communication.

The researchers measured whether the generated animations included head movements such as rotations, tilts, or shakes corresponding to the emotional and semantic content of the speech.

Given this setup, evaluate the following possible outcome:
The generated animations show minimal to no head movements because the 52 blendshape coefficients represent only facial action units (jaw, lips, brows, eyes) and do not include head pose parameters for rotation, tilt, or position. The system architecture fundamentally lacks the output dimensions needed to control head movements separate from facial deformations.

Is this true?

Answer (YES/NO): YES